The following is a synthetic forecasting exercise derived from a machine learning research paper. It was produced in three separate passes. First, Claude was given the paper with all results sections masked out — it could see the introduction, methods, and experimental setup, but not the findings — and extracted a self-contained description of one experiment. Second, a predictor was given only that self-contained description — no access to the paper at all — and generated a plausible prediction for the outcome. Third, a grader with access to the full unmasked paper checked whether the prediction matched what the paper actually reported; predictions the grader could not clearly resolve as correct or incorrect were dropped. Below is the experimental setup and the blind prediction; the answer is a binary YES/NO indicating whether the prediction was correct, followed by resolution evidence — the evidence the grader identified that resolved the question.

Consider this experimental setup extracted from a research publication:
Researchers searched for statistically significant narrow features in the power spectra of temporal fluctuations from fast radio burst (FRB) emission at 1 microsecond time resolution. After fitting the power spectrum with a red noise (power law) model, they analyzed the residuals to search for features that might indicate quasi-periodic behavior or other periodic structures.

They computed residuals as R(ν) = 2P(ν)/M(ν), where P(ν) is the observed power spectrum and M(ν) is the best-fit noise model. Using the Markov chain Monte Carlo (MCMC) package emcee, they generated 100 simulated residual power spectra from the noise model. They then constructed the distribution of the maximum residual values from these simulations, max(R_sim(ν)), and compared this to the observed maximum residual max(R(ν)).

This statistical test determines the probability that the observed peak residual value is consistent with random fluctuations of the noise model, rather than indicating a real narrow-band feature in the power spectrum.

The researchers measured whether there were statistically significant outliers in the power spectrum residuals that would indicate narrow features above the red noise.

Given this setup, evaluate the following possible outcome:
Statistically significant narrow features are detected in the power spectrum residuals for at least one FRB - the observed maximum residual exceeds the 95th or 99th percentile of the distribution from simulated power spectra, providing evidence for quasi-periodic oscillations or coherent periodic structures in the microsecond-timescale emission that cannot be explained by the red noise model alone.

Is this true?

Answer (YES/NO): NO